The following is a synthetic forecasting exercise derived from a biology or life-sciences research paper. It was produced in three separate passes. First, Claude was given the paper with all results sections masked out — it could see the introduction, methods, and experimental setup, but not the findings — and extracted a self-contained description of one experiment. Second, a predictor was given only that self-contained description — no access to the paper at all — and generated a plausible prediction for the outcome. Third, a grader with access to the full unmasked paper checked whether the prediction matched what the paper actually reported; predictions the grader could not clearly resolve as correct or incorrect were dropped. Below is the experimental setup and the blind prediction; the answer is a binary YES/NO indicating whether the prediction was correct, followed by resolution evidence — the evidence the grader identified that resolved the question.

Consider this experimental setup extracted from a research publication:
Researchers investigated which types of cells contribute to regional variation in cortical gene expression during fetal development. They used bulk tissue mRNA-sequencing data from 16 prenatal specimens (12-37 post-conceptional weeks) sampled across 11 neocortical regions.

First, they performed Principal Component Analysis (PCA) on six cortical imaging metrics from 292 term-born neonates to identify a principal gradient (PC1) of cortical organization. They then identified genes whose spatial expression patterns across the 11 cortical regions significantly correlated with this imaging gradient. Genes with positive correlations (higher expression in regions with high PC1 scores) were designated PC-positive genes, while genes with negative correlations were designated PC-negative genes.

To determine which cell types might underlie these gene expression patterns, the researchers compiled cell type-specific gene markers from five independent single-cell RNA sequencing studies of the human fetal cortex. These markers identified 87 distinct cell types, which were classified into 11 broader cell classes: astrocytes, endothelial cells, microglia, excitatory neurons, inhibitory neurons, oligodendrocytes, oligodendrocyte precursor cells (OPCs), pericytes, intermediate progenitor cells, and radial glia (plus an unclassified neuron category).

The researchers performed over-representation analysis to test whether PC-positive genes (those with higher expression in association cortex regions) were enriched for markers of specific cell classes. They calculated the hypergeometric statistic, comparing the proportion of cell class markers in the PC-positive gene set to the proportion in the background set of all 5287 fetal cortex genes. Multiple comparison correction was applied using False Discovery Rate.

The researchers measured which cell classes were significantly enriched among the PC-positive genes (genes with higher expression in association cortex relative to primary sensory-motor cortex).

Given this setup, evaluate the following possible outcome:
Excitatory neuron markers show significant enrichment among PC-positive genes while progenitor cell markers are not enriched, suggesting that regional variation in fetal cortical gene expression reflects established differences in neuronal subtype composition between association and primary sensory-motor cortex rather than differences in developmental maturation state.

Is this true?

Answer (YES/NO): NO